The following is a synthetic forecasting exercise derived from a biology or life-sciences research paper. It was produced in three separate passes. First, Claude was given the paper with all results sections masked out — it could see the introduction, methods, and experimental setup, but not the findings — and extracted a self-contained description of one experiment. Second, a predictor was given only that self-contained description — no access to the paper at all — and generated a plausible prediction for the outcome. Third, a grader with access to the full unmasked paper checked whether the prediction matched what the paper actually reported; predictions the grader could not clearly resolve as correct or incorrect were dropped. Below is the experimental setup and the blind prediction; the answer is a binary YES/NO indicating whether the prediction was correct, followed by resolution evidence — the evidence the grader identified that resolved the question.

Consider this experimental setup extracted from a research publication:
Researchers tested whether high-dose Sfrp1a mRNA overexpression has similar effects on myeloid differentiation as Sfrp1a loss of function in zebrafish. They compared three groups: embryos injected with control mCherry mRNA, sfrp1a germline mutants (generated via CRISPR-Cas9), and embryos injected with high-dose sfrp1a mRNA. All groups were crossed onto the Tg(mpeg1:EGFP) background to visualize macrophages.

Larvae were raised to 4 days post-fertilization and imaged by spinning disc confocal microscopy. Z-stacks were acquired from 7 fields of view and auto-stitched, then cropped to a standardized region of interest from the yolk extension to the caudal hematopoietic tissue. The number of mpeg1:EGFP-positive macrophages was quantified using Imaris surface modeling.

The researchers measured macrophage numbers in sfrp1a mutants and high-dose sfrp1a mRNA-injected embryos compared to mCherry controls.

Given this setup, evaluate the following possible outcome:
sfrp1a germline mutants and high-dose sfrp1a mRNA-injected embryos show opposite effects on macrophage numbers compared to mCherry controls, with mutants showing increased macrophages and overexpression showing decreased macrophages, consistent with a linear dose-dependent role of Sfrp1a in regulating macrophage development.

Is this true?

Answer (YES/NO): NO